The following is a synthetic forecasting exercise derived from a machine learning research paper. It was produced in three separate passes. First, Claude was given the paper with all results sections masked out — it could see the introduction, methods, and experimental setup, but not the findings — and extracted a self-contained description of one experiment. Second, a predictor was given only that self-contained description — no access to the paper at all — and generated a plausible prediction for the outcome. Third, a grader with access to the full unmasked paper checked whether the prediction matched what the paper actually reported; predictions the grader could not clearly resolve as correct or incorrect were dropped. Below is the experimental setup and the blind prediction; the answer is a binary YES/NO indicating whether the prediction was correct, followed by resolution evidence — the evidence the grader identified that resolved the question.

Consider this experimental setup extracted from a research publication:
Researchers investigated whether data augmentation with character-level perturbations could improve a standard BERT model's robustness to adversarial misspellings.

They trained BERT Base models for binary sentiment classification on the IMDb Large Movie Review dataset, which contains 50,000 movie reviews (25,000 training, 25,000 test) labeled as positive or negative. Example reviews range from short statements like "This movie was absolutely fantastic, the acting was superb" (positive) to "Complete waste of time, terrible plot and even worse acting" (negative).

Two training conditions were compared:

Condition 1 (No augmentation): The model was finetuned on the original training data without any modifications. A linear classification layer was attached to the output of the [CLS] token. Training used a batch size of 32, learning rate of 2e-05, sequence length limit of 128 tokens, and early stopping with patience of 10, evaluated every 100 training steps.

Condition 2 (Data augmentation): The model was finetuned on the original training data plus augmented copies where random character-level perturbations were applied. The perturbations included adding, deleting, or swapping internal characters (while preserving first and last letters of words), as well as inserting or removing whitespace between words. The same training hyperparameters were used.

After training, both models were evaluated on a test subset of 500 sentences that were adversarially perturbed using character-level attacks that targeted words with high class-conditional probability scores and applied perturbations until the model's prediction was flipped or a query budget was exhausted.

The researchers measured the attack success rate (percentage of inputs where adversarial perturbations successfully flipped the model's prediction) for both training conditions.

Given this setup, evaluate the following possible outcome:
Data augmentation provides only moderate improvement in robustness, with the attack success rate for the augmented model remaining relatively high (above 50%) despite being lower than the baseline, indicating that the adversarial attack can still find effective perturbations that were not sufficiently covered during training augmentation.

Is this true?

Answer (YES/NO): NO